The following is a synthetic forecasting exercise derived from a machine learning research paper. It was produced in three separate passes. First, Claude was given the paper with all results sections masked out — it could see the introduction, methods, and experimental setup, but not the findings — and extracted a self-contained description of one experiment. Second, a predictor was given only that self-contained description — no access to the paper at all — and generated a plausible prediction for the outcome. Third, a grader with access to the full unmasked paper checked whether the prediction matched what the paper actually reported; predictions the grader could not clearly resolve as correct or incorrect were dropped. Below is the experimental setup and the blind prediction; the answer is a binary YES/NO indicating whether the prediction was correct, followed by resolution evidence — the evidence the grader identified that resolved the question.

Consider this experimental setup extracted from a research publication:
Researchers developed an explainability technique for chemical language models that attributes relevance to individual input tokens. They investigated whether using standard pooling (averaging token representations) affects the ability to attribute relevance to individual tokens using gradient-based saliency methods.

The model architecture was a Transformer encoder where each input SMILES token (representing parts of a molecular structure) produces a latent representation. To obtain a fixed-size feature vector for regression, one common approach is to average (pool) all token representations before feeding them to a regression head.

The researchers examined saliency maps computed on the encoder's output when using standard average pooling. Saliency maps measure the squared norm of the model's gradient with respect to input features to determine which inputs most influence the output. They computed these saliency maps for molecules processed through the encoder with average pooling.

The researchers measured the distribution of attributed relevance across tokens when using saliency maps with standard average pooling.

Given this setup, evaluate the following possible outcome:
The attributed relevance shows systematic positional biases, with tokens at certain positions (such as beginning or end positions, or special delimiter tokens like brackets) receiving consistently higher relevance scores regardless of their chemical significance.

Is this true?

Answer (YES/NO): NO